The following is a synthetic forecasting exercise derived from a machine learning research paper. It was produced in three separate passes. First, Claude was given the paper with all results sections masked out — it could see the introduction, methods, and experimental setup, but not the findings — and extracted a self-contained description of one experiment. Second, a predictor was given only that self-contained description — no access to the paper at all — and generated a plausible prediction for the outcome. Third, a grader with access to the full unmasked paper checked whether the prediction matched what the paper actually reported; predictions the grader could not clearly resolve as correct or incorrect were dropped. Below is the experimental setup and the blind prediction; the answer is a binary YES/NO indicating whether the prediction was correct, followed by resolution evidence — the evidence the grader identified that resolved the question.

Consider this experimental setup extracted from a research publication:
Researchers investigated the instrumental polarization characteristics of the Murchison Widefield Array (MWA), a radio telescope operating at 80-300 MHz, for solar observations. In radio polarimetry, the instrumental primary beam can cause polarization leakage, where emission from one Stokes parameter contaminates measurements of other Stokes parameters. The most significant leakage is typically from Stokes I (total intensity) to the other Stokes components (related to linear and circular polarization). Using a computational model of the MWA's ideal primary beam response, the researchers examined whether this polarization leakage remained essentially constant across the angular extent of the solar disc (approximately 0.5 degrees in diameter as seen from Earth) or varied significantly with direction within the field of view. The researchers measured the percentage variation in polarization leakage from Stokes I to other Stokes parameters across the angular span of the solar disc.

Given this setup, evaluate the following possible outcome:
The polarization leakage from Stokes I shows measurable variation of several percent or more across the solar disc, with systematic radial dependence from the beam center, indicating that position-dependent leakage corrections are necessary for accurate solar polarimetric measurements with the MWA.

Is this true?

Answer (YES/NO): NO